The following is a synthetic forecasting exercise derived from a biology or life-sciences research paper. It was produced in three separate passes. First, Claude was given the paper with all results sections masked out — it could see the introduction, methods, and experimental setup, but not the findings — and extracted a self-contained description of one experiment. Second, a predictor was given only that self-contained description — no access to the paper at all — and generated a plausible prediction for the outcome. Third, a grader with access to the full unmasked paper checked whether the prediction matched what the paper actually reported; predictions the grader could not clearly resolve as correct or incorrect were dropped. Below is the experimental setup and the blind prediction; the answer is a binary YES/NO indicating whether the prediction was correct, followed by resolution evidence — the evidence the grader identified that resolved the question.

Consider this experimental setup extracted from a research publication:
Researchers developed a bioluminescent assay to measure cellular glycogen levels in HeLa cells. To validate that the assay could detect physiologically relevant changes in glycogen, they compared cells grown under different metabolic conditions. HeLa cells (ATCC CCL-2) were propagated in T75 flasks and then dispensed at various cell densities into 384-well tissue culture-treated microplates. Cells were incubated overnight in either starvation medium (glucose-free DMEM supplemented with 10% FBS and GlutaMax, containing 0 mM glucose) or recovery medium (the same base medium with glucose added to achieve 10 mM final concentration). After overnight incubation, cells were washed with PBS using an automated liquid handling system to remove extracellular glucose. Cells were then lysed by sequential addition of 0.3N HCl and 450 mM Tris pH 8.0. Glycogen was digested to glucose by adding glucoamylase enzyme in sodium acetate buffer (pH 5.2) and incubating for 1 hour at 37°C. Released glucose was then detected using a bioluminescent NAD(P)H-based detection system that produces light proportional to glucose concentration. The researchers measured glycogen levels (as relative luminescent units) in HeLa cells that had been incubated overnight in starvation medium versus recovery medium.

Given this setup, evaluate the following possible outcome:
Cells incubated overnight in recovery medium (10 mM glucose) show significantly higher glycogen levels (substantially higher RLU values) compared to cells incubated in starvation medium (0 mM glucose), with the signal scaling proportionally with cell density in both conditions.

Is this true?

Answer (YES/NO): YES